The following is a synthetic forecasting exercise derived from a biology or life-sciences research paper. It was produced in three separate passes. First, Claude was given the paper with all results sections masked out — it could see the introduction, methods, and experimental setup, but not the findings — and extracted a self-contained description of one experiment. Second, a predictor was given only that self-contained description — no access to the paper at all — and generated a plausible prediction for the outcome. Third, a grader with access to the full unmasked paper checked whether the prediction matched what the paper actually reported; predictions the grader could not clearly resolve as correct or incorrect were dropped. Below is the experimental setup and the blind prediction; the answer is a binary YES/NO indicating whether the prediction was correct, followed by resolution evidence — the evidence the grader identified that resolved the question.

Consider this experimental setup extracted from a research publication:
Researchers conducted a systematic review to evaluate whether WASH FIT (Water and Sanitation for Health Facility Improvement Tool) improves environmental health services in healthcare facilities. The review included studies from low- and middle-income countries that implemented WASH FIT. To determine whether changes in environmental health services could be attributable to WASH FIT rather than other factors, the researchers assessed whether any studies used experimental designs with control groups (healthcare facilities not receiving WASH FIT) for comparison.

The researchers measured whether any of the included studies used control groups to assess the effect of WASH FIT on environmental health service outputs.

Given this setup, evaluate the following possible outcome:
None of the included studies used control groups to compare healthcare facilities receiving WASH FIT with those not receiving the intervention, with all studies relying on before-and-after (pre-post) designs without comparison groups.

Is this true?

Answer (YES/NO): NO